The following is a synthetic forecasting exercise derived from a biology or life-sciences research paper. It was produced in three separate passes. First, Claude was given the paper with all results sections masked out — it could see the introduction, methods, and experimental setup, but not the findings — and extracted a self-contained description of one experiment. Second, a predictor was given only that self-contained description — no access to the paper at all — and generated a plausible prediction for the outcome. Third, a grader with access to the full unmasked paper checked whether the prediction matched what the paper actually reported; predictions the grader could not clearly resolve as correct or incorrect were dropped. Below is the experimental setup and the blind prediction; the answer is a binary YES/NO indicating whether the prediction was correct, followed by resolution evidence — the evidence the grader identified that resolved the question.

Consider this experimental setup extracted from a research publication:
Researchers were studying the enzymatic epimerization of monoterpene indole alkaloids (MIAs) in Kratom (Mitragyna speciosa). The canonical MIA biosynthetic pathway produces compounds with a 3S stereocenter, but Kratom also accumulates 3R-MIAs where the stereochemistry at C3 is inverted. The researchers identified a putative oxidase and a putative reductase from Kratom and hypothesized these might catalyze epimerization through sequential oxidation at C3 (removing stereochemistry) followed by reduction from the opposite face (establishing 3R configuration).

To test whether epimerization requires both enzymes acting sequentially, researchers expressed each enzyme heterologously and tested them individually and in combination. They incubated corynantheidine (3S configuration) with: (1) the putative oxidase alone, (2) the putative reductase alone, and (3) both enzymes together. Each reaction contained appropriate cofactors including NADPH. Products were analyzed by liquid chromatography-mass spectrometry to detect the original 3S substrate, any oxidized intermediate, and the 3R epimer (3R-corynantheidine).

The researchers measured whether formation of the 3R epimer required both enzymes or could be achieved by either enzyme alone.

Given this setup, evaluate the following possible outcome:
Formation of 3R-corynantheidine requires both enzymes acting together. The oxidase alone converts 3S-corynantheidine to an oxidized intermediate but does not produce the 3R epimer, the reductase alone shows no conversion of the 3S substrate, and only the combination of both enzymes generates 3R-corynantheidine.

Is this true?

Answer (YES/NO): YES